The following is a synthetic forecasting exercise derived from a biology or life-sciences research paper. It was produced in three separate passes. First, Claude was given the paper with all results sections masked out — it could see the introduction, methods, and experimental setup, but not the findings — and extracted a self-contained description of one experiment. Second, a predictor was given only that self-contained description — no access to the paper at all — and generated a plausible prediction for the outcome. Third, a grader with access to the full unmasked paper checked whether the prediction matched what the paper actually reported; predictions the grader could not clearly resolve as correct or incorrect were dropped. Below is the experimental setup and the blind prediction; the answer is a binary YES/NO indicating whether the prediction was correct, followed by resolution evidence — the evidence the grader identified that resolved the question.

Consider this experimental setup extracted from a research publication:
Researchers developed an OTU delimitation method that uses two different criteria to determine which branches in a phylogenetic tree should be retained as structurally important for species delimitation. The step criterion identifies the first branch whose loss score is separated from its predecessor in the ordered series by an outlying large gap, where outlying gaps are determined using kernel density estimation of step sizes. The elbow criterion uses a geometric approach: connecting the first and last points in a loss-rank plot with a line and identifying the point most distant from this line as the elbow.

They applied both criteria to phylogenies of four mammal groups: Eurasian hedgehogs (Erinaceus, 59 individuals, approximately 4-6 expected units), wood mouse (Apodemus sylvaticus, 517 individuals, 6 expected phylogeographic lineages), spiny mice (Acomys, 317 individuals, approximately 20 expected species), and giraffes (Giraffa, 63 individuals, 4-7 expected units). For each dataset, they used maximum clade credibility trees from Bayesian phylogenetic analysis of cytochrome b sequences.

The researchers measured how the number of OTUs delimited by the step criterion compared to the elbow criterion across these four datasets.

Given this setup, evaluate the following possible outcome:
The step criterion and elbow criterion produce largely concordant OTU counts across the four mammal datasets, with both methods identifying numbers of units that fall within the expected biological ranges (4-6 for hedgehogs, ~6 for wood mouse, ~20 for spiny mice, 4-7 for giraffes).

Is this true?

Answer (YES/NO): NO